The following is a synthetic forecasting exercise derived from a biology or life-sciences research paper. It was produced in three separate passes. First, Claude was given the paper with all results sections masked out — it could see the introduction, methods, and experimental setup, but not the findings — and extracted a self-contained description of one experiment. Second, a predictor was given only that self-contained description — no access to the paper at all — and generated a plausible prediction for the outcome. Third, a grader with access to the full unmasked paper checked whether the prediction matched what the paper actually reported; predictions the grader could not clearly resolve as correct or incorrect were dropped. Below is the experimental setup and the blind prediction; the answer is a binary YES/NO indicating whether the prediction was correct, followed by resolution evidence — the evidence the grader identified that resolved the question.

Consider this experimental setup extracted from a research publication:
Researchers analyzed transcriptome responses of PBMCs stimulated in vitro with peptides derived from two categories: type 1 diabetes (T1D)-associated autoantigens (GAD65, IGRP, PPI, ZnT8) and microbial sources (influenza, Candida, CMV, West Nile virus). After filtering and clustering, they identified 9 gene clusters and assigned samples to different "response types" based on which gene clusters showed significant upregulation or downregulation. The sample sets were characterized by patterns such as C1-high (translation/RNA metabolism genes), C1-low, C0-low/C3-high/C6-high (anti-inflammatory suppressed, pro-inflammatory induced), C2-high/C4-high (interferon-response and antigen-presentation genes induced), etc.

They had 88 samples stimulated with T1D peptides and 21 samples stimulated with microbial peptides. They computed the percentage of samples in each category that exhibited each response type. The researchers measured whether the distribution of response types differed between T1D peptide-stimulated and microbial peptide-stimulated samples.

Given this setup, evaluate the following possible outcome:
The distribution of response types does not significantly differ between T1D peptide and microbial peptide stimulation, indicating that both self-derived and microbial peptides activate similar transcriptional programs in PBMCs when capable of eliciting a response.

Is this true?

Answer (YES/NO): NO